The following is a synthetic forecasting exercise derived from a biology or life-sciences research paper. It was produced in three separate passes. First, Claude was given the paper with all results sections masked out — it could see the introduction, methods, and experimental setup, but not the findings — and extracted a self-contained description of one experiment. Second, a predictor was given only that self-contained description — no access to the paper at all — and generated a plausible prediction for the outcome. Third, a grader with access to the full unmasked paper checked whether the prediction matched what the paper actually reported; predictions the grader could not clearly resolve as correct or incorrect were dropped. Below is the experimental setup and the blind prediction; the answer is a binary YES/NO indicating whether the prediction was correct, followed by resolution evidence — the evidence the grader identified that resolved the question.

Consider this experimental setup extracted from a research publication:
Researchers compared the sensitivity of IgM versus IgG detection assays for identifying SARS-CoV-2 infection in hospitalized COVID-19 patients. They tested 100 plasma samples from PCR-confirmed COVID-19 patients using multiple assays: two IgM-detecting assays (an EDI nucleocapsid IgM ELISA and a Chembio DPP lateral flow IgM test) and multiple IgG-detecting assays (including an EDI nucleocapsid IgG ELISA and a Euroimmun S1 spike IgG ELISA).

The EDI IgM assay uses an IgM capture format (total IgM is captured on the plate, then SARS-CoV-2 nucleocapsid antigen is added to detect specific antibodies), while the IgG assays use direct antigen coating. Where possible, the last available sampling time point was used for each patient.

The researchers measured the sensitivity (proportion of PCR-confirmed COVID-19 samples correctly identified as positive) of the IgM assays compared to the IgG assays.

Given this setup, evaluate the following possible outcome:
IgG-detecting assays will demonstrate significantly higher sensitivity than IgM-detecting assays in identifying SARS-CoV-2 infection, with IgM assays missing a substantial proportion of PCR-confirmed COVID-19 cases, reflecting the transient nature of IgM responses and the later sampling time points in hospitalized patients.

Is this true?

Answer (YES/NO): YES